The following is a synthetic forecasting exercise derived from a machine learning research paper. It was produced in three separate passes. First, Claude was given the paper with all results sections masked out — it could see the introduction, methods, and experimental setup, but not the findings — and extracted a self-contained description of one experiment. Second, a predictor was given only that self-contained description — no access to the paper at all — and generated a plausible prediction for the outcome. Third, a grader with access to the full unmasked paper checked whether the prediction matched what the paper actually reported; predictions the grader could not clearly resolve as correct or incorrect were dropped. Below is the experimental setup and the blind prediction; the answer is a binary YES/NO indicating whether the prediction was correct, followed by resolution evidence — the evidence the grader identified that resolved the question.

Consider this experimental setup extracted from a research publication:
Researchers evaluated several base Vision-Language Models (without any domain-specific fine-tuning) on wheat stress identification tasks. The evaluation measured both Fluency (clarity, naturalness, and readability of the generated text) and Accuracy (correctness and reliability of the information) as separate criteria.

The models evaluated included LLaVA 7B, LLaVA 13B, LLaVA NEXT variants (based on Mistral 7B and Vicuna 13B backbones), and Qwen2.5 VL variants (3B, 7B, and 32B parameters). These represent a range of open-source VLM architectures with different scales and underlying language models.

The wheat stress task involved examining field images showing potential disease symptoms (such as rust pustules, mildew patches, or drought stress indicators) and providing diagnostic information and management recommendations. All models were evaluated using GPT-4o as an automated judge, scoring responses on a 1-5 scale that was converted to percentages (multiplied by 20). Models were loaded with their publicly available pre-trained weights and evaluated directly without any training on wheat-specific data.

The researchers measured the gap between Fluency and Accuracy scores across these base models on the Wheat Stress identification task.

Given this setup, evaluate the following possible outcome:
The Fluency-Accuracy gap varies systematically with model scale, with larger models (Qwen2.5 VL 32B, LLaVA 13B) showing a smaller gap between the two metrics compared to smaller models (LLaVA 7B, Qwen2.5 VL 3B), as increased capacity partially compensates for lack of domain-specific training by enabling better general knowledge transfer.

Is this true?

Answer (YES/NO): NO